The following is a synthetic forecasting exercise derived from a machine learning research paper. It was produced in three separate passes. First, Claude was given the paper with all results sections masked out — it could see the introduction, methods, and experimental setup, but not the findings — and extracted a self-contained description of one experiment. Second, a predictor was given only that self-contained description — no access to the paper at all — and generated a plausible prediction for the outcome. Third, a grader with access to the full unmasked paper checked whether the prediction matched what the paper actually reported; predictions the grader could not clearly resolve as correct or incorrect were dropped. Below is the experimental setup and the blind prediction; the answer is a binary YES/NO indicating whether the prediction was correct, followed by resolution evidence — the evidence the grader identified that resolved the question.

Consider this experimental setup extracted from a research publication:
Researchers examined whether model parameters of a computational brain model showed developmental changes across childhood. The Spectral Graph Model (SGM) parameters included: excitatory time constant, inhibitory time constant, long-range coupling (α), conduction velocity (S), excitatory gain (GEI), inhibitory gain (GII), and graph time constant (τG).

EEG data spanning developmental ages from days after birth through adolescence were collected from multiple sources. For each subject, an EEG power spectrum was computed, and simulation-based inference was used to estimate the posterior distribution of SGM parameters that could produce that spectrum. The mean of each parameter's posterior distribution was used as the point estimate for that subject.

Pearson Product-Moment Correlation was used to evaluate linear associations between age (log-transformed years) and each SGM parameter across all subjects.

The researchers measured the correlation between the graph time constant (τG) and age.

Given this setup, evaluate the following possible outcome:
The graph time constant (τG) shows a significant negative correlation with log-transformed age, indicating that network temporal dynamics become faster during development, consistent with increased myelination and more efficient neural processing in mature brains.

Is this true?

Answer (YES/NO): NO